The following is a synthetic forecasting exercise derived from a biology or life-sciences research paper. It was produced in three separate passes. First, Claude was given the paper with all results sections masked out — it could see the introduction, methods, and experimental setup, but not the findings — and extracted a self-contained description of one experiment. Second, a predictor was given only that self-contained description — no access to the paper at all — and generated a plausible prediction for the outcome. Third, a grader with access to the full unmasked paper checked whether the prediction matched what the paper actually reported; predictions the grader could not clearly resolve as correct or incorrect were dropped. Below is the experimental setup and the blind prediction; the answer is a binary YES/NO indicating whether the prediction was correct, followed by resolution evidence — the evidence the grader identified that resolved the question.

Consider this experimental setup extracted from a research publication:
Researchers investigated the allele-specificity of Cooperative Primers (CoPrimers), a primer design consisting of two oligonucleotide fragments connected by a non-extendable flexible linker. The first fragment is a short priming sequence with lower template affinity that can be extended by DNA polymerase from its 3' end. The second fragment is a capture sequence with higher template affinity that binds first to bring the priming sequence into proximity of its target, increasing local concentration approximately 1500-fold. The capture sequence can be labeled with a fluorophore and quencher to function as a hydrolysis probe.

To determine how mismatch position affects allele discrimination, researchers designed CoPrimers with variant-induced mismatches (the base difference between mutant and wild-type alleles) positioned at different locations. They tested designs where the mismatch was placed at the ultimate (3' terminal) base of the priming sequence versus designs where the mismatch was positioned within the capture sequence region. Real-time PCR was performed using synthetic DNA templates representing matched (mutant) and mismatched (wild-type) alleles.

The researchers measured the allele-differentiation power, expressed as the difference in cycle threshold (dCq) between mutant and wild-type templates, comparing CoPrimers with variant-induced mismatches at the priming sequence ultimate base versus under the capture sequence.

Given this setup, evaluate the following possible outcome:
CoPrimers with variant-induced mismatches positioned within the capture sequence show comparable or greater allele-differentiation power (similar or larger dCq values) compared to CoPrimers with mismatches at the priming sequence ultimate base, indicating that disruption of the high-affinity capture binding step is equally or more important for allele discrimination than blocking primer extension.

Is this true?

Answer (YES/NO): NO